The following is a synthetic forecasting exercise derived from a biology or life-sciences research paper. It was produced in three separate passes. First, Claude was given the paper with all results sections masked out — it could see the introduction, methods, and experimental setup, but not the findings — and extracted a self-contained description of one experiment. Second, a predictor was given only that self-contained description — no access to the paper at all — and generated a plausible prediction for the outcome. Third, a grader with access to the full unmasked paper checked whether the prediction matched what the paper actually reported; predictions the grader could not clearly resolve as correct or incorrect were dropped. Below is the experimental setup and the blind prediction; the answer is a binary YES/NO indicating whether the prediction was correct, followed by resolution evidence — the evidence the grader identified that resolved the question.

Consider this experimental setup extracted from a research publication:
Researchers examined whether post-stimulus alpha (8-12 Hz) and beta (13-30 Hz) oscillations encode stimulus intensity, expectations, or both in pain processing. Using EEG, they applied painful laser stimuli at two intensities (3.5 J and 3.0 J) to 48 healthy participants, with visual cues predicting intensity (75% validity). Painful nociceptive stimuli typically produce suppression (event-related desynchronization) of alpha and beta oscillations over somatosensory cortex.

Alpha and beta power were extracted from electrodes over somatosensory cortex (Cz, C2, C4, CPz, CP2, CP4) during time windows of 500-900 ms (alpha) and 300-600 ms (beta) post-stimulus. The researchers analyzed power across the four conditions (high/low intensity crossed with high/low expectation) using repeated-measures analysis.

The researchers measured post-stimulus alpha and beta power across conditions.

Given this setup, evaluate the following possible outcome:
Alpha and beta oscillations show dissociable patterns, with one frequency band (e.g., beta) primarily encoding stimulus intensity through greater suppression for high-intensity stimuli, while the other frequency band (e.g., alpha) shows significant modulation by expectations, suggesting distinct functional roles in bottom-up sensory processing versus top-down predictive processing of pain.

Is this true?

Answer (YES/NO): NO